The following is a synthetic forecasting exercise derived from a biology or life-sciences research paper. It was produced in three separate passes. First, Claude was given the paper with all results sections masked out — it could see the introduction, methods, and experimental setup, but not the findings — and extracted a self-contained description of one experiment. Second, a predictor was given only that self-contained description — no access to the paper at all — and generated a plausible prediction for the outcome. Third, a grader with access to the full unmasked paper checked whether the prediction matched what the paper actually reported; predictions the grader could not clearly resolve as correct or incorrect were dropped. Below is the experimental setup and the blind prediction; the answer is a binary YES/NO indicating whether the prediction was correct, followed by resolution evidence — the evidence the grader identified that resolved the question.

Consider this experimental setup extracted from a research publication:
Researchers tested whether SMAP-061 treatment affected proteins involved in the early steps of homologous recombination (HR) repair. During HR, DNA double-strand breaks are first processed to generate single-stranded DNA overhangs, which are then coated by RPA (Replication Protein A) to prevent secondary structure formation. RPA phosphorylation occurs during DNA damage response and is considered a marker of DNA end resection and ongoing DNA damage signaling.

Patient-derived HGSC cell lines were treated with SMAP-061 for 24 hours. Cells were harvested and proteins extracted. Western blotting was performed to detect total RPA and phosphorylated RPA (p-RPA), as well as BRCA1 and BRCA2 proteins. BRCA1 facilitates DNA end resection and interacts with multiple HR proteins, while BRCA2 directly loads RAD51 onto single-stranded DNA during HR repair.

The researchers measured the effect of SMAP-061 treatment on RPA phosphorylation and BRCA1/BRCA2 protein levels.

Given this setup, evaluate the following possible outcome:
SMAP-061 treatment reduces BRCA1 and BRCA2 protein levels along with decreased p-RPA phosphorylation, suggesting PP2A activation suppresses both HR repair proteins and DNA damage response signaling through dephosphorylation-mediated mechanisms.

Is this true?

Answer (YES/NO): NO